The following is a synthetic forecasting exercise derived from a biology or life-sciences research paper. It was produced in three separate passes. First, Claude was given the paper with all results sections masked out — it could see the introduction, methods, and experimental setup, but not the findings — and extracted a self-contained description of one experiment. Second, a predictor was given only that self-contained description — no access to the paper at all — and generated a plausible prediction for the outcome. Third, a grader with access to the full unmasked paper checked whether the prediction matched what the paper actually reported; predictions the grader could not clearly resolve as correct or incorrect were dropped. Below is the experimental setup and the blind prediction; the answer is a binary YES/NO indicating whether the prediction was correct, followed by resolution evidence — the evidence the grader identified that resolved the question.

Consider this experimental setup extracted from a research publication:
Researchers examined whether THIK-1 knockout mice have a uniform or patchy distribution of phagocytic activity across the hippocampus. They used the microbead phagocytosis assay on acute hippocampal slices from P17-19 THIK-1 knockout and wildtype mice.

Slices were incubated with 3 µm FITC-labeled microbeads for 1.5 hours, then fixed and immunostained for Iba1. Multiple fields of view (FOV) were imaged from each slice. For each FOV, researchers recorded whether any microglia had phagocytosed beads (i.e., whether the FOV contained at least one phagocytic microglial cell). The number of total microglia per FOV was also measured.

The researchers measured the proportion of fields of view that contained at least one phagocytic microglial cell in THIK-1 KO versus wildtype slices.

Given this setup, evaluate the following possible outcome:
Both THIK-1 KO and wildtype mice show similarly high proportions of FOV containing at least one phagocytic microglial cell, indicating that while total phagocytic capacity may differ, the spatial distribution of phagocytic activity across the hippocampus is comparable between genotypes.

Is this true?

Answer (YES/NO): NO